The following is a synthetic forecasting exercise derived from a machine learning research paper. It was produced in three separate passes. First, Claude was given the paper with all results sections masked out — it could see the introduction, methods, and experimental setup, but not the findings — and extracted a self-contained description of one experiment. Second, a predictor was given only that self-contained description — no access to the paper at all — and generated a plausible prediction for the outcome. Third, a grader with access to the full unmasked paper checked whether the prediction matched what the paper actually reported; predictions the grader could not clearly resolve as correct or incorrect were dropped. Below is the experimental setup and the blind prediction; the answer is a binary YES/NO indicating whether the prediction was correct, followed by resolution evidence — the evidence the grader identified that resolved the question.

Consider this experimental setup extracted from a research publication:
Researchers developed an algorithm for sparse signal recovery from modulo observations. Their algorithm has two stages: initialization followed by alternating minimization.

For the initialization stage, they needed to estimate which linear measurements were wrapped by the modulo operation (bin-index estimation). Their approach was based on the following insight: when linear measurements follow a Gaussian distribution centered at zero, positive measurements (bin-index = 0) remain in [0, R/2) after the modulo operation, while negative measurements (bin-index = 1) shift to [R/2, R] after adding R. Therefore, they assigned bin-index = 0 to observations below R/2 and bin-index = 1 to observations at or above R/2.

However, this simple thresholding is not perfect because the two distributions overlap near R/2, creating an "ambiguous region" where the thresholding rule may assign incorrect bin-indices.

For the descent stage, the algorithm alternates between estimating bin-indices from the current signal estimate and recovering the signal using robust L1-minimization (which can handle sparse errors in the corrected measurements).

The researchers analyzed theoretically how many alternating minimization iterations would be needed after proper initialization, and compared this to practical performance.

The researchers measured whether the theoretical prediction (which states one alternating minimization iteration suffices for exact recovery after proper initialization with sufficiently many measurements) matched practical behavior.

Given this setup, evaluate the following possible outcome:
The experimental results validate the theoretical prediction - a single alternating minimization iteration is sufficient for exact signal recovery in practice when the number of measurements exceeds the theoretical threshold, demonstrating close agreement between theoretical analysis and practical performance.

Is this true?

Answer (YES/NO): NO